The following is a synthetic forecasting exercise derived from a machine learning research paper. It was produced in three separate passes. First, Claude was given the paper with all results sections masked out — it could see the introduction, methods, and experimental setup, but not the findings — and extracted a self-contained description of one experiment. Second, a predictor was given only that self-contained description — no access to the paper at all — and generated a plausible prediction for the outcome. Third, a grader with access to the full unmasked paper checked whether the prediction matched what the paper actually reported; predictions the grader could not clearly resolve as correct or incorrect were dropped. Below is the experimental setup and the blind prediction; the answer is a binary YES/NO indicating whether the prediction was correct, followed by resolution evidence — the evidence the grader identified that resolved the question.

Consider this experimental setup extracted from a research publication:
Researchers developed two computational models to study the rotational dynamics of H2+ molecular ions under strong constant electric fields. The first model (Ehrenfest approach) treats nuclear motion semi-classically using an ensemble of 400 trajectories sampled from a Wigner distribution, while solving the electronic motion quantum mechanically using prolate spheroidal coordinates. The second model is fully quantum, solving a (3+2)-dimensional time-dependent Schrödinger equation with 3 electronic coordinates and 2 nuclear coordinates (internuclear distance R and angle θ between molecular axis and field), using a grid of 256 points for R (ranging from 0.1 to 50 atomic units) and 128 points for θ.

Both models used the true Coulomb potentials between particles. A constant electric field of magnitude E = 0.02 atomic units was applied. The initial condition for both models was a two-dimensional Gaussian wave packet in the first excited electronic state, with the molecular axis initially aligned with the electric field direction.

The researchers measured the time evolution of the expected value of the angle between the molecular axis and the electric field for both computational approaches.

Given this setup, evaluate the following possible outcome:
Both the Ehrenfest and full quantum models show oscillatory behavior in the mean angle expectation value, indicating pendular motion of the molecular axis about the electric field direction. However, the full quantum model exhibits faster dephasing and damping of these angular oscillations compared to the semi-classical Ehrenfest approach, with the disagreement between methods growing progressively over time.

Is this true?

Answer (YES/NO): NO